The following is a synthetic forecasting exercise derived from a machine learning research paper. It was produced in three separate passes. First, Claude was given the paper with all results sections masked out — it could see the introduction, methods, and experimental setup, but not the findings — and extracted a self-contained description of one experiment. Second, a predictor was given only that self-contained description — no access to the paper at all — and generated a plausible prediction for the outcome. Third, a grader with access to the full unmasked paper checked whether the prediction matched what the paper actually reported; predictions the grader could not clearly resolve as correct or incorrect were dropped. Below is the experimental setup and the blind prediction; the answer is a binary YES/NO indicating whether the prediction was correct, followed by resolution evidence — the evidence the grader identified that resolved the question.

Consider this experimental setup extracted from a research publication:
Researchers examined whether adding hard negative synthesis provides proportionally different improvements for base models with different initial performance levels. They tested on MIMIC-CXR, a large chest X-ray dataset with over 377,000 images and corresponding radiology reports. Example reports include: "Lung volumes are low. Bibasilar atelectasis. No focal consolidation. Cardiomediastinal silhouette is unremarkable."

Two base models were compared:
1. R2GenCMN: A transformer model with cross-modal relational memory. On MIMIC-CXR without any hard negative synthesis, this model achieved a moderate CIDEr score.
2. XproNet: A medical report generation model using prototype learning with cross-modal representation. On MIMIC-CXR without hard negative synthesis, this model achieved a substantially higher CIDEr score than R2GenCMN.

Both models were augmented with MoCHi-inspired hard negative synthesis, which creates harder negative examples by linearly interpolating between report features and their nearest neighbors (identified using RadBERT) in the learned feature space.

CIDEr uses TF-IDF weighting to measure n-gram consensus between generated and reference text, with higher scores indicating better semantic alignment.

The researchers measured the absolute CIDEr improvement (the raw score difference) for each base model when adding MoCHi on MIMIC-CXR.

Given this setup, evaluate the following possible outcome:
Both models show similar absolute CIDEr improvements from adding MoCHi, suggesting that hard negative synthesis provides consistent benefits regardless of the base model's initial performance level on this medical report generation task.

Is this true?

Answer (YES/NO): NO